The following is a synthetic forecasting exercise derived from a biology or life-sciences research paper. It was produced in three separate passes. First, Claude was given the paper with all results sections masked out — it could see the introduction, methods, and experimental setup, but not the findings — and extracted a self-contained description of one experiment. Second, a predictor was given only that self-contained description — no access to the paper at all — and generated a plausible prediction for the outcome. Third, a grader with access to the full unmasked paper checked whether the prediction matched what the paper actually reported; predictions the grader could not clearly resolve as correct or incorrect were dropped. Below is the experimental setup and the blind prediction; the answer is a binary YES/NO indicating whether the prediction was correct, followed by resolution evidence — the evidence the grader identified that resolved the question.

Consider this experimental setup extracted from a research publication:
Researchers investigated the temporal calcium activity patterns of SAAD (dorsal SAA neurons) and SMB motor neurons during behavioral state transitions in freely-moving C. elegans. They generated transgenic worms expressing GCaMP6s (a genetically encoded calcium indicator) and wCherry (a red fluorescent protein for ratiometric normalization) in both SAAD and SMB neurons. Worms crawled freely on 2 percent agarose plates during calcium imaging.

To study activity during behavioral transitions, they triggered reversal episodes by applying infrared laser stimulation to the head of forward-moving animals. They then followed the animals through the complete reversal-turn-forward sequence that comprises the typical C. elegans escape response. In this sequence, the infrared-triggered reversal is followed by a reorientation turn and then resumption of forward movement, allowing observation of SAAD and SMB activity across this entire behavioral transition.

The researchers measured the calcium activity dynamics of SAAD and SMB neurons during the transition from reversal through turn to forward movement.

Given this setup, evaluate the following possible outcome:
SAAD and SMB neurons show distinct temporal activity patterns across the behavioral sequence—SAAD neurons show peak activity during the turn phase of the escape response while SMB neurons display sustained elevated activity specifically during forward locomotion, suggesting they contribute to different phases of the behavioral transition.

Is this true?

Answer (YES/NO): NO